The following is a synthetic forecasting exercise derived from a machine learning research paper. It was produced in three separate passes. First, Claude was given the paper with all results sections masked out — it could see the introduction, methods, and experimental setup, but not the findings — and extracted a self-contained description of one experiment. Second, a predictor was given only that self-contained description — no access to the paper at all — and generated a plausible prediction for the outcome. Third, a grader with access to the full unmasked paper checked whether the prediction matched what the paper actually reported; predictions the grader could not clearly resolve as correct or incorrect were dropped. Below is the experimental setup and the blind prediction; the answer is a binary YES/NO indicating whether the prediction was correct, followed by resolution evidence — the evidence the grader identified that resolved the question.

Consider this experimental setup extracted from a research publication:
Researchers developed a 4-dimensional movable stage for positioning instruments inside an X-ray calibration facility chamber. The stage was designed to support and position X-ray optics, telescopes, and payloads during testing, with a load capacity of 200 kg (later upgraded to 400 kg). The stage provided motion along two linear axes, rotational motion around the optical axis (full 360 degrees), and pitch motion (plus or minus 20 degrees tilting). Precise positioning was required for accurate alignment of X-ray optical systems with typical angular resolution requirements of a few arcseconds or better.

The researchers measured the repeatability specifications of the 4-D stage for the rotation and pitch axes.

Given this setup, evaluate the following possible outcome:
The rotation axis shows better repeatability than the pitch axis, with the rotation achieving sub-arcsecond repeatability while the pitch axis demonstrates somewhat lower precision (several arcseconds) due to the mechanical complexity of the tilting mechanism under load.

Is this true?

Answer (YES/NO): NO